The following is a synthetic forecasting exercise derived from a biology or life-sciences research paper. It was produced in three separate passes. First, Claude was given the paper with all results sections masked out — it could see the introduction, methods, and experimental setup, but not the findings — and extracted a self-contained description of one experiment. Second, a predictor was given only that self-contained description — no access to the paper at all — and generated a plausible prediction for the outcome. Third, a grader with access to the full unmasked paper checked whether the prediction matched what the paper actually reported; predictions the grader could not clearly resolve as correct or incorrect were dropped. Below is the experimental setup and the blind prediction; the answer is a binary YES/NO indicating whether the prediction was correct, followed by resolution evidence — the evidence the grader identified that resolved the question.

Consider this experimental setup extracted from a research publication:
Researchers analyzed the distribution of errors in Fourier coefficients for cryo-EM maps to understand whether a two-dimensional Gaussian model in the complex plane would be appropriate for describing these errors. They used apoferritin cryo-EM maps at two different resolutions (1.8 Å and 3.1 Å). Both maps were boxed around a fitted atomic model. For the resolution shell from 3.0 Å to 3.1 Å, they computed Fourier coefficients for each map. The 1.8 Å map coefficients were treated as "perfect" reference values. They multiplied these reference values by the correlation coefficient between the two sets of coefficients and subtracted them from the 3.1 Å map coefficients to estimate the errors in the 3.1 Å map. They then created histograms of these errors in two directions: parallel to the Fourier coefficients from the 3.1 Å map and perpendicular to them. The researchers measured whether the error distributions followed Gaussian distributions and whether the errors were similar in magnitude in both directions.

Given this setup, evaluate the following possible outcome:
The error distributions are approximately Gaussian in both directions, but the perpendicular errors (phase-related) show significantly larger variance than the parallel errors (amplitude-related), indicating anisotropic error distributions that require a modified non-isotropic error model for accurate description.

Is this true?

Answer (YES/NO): NO